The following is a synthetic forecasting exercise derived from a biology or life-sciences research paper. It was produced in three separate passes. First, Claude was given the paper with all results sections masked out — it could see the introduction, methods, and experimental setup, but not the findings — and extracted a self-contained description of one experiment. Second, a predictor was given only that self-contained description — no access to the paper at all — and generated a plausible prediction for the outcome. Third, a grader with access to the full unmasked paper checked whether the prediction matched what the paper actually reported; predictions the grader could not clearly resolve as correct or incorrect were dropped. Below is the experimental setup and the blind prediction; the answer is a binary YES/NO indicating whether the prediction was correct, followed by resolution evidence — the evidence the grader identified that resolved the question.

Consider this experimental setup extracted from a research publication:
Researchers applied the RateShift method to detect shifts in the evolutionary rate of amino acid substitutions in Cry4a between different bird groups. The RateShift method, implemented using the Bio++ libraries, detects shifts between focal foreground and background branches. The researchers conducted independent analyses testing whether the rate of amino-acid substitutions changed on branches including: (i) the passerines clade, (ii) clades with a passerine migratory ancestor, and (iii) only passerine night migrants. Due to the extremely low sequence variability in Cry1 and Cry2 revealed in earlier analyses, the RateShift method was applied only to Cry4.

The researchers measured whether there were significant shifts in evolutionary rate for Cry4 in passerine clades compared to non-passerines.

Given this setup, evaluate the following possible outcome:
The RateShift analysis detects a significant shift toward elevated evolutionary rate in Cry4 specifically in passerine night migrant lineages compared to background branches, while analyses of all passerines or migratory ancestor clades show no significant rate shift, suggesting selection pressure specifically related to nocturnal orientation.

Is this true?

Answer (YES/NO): NO